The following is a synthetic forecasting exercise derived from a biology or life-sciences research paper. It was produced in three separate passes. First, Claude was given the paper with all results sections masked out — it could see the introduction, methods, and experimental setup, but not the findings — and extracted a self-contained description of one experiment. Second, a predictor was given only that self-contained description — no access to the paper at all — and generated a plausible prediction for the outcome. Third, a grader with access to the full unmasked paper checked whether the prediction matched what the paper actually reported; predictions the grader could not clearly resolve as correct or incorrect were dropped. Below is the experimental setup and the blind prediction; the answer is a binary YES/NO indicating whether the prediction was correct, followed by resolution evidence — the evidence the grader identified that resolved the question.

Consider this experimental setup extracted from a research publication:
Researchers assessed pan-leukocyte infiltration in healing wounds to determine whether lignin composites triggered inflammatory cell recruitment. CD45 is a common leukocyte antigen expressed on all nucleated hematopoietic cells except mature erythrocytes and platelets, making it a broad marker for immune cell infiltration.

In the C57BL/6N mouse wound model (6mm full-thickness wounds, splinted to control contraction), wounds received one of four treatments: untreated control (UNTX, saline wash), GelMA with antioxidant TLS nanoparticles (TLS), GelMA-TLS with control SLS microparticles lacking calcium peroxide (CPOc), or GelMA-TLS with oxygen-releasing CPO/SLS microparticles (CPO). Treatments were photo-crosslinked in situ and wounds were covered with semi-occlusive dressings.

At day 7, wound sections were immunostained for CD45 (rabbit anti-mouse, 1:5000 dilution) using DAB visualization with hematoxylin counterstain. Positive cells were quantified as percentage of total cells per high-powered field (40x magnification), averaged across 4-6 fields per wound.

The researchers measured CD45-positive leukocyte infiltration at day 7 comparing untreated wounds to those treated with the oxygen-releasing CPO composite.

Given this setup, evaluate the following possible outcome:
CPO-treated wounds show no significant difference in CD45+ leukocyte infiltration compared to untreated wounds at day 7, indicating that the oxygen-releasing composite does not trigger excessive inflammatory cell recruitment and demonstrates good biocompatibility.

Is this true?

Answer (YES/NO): YES